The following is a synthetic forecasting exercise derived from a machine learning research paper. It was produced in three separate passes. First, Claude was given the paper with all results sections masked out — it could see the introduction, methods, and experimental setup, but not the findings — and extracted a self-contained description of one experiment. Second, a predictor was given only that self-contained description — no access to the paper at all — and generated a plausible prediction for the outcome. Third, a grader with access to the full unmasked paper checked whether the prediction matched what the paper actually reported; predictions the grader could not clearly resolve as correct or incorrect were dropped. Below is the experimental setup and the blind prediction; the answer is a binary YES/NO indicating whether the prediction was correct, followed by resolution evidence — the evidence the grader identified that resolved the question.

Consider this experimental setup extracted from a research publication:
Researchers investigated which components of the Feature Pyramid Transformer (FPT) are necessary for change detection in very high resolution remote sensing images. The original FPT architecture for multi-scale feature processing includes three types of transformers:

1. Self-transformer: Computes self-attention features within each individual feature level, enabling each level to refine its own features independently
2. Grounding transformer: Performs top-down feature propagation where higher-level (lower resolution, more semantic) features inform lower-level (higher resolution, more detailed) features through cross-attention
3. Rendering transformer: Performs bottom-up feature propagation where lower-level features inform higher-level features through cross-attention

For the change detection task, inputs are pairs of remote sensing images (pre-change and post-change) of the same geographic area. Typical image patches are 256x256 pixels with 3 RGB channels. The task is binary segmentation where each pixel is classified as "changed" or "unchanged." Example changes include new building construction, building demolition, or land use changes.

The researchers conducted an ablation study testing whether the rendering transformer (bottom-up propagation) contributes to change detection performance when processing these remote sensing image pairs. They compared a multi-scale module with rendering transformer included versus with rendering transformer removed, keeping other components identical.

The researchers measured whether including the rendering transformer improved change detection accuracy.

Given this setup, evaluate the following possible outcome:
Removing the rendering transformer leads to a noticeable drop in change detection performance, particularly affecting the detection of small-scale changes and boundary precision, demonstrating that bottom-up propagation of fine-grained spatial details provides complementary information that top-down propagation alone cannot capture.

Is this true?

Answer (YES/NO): NO